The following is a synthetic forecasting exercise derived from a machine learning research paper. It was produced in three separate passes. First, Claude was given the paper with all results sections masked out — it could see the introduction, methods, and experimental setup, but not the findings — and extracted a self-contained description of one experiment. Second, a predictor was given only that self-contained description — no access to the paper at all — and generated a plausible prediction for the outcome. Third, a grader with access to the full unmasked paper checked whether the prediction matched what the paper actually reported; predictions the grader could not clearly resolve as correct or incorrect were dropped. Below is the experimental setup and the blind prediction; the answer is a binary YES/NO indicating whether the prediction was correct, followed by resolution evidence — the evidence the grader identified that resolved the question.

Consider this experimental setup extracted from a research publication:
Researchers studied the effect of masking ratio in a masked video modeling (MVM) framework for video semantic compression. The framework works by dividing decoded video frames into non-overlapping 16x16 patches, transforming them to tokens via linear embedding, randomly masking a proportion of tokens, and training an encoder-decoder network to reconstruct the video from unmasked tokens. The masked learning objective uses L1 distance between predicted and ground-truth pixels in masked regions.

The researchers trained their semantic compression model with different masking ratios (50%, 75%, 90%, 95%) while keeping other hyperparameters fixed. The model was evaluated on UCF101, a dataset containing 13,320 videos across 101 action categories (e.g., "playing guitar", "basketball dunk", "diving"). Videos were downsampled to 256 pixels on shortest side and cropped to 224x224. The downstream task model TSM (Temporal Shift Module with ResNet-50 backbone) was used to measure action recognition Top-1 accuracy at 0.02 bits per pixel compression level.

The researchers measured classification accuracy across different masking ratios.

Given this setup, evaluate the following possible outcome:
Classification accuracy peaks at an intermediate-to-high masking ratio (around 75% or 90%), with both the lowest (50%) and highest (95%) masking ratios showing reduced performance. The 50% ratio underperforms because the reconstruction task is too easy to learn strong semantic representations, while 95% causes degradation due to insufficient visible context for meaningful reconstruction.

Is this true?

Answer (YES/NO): YES